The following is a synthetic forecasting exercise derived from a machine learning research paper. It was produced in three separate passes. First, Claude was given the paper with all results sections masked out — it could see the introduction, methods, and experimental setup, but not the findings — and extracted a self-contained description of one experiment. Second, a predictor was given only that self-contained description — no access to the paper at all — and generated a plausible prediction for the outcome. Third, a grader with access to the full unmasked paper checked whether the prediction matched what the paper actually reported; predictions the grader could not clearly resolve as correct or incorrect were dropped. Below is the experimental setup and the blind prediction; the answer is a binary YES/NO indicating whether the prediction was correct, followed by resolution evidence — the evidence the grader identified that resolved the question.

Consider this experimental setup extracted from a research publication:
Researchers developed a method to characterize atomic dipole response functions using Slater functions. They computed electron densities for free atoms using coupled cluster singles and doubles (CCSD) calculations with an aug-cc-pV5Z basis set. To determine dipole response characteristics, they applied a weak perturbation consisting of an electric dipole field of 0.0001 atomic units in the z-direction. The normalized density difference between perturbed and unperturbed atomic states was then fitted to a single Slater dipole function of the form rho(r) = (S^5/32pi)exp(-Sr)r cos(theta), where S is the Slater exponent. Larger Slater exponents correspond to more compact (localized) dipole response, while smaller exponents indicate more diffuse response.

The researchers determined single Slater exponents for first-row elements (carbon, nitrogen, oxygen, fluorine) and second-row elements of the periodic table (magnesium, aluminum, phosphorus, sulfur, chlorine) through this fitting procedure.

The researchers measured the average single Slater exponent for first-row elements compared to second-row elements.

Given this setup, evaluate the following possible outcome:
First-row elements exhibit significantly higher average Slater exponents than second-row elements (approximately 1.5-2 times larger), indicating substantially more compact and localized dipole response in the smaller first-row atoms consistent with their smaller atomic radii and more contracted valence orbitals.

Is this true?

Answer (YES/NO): YES